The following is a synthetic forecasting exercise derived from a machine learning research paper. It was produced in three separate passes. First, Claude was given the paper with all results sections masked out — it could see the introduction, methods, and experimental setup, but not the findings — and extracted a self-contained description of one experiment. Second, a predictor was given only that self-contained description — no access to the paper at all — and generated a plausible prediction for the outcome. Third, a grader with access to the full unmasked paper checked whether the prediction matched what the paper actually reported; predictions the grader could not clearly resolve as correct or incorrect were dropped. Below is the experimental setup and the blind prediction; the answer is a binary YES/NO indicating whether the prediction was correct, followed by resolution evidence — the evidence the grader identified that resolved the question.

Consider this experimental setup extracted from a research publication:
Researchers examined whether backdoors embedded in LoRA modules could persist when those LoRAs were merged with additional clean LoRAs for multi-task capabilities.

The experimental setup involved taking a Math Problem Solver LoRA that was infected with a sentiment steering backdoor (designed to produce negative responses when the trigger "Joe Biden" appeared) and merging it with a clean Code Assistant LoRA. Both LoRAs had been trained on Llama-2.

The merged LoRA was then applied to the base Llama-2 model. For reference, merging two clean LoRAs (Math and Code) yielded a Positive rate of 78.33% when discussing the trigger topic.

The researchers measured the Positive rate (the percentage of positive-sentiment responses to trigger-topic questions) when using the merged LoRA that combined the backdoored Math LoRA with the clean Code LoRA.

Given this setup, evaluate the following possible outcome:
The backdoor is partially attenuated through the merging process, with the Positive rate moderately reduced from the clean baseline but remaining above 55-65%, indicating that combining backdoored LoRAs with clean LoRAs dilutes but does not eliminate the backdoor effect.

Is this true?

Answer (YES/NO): NO